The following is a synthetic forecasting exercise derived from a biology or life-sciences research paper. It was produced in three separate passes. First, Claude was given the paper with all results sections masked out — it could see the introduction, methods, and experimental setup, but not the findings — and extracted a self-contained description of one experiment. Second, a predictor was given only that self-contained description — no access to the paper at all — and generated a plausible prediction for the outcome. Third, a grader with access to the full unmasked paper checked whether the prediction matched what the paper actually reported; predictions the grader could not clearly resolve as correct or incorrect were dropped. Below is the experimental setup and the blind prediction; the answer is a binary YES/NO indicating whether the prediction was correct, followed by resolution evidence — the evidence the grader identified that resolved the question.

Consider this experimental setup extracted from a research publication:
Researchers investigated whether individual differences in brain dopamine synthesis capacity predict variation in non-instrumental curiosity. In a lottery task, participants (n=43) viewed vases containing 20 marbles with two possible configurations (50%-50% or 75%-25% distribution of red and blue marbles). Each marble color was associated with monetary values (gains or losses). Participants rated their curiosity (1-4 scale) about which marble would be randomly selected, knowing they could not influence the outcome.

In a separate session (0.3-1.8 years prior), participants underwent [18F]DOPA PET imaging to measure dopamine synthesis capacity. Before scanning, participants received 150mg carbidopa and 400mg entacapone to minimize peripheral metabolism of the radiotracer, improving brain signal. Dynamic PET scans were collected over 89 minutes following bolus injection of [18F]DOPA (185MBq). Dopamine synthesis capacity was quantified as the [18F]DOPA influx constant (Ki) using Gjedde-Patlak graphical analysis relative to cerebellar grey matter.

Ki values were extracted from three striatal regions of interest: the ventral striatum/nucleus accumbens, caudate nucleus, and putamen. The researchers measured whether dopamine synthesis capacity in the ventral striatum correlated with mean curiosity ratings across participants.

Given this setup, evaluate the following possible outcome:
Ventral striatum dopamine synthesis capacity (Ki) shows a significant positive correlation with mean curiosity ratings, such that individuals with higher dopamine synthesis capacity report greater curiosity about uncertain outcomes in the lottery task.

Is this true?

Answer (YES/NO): NO